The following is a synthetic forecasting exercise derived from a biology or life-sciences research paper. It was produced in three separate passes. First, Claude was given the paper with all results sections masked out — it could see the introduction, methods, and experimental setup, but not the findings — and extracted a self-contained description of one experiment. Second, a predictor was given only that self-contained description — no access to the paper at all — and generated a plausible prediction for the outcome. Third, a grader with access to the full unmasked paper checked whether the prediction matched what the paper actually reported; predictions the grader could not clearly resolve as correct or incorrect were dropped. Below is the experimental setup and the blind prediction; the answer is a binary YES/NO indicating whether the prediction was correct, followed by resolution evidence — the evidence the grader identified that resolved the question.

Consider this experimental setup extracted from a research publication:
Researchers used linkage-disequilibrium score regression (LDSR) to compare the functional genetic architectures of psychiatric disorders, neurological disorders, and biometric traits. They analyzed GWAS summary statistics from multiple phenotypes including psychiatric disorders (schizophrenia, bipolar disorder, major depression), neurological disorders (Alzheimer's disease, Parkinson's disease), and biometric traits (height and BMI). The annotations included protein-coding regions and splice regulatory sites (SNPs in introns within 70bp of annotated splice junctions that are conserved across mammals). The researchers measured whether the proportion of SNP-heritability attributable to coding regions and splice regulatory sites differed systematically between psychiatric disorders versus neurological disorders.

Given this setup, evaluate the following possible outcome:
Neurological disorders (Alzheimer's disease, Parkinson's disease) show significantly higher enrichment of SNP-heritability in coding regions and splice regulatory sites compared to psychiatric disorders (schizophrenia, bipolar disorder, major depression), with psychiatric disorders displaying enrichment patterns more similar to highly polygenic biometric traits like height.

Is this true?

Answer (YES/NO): NO